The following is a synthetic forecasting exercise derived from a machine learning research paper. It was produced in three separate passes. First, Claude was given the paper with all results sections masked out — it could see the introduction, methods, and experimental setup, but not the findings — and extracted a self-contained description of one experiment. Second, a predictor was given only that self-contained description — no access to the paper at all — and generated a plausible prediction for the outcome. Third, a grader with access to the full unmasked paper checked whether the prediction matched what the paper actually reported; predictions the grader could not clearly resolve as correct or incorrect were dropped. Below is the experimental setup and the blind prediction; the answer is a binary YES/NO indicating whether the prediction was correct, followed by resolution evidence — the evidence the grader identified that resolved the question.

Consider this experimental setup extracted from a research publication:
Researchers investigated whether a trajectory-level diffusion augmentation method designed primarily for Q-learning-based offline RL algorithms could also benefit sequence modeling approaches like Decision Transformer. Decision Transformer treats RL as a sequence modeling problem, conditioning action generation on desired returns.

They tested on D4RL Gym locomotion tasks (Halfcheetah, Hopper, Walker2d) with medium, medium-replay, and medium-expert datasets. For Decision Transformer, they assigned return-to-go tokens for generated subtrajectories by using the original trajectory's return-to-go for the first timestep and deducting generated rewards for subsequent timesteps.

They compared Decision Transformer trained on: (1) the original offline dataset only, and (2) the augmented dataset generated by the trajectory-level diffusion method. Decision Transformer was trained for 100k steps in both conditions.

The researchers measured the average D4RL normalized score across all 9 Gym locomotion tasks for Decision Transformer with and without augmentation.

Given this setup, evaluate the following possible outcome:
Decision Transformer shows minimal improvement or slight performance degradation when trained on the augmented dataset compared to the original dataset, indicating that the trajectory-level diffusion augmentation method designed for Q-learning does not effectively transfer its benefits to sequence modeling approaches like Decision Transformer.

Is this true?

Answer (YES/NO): NO